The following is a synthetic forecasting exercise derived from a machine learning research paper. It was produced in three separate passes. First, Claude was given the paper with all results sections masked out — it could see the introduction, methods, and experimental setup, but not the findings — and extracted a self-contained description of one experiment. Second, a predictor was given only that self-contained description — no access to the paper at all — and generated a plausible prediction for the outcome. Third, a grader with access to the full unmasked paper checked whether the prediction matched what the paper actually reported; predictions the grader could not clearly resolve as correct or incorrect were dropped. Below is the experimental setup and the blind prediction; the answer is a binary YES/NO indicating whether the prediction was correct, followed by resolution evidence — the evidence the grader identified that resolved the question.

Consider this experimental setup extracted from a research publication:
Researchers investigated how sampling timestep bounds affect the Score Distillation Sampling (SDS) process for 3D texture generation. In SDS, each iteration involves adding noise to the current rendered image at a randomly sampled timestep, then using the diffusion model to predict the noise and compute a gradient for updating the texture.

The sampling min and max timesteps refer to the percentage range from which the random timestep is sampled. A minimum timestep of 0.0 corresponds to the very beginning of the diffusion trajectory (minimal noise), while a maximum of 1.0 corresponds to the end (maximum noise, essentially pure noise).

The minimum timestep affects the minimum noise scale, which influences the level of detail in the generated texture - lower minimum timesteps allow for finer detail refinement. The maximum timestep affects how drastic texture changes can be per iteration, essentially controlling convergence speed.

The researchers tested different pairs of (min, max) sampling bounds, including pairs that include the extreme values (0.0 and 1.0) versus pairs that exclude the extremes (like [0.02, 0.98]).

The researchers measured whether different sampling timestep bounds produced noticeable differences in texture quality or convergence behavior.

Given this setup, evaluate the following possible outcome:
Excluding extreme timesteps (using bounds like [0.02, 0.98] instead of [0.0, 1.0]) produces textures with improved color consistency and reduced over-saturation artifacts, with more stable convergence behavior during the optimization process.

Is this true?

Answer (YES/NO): NO